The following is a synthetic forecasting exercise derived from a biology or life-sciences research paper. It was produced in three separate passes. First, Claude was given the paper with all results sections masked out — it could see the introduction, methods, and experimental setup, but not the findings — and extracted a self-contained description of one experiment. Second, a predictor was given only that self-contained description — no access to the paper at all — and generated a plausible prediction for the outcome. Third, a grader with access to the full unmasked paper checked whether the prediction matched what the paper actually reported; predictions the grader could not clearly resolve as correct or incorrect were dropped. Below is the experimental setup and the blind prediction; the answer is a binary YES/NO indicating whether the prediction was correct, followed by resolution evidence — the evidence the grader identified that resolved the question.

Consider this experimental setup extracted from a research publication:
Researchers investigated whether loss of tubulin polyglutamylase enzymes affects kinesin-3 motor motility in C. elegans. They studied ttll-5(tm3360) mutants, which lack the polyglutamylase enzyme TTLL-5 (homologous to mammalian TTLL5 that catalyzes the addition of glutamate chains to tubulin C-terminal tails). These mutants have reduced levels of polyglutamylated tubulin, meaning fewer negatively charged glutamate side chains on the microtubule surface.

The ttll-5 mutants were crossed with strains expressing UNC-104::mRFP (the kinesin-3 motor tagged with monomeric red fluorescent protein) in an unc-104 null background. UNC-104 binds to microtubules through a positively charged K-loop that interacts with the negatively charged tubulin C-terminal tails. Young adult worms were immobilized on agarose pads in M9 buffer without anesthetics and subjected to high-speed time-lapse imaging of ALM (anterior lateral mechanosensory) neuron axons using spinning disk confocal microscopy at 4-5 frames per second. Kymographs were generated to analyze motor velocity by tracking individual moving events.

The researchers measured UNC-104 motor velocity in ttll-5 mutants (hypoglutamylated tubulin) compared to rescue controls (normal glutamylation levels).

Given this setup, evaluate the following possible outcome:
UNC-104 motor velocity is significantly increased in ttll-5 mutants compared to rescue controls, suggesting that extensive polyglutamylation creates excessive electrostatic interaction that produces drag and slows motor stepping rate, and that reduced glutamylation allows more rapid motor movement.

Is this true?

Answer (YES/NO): YES